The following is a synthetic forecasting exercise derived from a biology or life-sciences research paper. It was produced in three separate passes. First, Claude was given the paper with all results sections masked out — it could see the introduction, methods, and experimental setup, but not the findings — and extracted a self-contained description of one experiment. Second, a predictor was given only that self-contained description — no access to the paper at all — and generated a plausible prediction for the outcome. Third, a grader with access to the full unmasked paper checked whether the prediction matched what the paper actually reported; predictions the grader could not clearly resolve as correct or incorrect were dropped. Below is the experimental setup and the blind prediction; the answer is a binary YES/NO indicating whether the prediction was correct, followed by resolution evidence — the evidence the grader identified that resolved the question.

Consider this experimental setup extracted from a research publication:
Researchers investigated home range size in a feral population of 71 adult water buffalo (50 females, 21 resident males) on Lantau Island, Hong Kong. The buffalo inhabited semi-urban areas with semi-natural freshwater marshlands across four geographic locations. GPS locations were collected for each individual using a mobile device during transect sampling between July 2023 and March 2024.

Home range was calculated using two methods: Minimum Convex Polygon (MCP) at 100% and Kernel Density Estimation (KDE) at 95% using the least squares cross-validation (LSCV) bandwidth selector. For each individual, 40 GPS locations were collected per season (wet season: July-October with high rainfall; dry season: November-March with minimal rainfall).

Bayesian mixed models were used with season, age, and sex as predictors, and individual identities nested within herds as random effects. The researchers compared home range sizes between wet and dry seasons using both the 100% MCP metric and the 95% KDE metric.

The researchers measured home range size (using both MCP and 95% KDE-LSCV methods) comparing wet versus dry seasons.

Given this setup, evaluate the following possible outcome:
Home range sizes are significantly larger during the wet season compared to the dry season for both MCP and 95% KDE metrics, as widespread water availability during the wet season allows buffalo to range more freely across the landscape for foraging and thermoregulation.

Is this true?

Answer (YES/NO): NO